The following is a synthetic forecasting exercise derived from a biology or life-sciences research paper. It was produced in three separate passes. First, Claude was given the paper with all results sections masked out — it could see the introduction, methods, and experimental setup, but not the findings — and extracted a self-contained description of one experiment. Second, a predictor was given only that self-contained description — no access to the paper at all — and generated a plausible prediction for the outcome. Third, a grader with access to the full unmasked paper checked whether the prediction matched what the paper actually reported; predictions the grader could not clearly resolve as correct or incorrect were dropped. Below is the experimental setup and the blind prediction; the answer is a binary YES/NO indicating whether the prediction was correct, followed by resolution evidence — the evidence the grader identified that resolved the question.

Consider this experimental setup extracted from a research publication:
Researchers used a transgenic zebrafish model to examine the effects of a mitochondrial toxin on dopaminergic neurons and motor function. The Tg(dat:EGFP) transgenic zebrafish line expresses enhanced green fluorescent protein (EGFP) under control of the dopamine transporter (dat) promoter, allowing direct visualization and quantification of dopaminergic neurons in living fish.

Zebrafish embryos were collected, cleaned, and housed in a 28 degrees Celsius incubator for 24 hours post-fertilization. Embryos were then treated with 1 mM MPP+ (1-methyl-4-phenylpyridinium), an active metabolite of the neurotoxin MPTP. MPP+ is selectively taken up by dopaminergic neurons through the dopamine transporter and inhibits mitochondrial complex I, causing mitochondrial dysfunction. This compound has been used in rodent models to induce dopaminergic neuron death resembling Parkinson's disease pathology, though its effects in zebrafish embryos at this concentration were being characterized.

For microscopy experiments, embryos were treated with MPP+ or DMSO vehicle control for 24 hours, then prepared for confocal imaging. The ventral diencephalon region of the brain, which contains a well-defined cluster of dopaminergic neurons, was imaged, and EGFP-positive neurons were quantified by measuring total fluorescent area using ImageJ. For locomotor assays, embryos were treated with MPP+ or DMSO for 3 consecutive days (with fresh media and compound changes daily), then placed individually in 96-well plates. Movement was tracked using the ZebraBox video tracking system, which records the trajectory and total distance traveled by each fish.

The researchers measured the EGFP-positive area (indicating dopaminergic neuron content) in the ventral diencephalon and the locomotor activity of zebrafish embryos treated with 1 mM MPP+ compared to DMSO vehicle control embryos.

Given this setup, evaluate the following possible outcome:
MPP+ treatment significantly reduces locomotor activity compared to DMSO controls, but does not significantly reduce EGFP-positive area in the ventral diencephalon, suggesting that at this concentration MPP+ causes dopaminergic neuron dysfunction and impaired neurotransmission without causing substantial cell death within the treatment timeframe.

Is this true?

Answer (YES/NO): NO